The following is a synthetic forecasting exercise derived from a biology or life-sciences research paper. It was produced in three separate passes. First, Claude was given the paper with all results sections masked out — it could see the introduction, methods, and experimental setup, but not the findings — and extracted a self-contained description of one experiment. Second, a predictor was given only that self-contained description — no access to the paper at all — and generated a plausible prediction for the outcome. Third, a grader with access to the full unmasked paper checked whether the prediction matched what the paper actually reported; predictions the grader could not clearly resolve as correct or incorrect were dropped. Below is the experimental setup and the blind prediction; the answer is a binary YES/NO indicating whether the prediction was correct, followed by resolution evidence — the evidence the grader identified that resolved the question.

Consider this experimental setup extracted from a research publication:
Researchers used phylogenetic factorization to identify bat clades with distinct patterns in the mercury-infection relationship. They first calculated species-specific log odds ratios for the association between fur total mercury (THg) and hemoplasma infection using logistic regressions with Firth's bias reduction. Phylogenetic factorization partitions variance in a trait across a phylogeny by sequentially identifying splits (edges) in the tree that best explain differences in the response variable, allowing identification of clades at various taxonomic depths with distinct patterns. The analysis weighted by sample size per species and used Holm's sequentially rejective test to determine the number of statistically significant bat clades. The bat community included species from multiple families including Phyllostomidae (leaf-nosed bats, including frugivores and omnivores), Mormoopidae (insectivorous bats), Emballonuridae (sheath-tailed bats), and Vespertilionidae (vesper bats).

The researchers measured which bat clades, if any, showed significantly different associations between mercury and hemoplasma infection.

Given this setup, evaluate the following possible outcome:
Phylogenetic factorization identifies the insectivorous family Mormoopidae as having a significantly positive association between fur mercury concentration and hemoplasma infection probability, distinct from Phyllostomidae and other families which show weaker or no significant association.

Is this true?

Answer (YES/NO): NO